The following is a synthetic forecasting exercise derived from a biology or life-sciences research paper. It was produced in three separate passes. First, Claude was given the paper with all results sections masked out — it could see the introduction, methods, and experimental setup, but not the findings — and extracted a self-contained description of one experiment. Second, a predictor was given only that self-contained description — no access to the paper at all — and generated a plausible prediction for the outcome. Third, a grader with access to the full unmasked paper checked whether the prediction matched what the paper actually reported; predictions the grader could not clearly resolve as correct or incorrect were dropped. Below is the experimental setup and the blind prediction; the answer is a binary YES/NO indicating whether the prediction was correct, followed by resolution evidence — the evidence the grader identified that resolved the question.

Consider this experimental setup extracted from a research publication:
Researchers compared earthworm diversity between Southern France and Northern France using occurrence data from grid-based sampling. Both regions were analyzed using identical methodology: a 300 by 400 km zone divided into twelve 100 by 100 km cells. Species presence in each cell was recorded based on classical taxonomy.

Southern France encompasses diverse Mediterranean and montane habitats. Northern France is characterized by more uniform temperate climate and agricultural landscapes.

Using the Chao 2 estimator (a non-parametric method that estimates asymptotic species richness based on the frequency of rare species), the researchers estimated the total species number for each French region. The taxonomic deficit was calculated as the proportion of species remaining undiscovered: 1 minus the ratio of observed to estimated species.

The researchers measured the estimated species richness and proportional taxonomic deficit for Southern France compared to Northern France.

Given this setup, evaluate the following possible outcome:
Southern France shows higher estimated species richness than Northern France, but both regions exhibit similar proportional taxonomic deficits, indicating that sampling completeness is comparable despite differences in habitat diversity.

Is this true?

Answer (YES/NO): NO